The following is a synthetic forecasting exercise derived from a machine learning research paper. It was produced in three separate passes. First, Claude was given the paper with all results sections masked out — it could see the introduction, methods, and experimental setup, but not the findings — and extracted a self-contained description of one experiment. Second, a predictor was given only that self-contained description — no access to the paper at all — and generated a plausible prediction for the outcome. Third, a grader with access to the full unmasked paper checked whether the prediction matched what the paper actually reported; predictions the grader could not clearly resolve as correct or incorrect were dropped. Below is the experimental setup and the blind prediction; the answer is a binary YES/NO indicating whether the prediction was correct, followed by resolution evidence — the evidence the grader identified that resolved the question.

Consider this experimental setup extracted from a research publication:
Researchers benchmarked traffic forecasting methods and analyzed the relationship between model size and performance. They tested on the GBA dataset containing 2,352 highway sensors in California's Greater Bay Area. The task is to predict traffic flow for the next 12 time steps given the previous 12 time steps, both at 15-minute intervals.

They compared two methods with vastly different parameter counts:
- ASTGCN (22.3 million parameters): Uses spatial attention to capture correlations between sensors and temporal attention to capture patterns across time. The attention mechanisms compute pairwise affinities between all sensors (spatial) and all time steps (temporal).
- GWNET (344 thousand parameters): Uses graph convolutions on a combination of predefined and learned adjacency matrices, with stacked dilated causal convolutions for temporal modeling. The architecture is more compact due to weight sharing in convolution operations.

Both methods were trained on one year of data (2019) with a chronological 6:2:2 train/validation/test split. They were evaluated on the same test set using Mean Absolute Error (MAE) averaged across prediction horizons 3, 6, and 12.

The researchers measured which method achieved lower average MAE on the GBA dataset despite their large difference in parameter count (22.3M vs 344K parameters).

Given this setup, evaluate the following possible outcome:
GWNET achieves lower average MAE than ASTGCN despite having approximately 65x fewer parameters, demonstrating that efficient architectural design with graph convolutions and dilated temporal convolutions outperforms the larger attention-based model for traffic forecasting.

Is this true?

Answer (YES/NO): YES